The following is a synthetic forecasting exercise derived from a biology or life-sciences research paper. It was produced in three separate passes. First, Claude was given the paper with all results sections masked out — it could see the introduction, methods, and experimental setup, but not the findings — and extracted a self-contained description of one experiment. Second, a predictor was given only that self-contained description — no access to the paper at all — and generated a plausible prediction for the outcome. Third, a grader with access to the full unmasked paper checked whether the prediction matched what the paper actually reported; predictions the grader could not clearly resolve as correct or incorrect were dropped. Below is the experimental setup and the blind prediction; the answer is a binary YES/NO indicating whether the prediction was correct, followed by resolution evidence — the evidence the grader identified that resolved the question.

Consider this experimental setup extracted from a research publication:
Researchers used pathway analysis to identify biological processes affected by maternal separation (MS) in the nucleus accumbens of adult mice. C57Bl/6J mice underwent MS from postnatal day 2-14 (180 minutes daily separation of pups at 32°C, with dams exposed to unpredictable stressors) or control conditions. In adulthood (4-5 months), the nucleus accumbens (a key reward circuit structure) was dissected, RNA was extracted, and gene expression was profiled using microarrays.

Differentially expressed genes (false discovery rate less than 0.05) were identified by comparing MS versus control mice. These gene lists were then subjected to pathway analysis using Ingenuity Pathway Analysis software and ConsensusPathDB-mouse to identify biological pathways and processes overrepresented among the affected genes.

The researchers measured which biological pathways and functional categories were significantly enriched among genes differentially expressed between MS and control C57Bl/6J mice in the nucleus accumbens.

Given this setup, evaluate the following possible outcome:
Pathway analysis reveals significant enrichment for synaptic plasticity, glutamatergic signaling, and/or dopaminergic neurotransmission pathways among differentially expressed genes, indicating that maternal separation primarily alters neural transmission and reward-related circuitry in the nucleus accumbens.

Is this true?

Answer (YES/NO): NO